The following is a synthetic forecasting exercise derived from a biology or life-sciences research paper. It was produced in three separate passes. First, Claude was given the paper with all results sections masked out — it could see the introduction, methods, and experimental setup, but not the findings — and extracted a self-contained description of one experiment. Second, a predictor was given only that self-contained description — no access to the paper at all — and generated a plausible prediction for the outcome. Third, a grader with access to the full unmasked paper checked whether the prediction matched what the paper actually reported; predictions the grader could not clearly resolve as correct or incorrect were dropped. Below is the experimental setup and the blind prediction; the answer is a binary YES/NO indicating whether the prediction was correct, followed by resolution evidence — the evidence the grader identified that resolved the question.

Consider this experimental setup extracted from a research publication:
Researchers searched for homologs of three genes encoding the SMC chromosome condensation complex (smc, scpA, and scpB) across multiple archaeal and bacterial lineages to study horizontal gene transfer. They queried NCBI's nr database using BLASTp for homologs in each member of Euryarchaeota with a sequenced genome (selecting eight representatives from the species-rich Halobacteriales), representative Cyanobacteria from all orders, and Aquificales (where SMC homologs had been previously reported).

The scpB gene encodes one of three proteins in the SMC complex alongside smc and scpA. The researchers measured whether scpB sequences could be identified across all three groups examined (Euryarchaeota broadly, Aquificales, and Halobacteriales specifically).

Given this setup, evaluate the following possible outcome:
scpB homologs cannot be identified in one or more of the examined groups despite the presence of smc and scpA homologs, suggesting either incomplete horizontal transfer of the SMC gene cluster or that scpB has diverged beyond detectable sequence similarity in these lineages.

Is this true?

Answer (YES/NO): YES